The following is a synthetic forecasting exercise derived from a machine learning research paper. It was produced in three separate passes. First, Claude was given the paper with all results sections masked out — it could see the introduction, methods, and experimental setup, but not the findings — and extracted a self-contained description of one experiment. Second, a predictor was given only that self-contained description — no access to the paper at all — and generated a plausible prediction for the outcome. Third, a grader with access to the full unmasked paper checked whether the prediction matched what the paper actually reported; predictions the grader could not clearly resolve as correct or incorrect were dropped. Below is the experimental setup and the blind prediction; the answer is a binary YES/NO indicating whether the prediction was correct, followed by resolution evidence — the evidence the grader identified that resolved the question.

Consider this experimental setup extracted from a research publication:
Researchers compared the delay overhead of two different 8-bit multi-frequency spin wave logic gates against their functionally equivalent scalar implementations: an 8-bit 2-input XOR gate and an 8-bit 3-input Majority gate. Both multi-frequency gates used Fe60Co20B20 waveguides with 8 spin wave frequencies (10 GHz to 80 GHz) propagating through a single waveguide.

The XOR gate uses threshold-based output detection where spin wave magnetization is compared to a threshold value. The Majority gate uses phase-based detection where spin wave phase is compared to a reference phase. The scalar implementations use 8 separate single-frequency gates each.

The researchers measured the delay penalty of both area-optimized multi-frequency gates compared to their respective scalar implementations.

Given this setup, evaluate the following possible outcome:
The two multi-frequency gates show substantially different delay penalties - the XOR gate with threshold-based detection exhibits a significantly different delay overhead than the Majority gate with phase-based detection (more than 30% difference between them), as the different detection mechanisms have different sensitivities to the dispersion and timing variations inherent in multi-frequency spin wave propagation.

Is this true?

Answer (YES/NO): NO